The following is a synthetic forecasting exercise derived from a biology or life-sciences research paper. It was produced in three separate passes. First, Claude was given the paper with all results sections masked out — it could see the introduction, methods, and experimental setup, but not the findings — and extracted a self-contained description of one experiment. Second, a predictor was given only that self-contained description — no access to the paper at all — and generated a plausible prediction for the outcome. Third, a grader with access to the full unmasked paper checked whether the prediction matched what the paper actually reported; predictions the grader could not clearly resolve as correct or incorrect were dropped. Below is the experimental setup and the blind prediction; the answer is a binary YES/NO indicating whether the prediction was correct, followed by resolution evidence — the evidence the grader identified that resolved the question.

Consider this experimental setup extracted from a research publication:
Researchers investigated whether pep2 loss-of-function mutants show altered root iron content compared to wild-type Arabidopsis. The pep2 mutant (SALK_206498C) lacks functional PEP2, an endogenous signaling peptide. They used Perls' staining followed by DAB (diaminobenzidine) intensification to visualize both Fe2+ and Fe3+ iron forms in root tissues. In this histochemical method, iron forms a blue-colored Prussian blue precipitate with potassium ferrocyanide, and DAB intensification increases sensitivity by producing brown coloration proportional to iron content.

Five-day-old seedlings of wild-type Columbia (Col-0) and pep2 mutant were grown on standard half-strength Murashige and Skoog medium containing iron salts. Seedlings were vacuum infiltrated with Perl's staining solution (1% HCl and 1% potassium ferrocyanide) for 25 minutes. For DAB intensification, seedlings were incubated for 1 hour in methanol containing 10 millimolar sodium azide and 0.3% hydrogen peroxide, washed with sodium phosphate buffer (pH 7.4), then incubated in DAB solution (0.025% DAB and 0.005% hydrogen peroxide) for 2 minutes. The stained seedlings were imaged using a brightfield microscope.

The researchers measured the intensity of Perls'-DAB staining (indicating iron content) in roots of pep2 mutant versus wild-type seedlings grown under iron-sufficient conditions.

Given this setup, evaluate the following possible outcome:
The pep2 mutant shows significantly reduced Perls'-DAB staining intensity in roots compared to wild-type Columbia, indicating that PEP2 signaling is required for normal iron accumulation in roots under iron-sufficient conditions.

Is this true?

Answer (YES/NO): NO